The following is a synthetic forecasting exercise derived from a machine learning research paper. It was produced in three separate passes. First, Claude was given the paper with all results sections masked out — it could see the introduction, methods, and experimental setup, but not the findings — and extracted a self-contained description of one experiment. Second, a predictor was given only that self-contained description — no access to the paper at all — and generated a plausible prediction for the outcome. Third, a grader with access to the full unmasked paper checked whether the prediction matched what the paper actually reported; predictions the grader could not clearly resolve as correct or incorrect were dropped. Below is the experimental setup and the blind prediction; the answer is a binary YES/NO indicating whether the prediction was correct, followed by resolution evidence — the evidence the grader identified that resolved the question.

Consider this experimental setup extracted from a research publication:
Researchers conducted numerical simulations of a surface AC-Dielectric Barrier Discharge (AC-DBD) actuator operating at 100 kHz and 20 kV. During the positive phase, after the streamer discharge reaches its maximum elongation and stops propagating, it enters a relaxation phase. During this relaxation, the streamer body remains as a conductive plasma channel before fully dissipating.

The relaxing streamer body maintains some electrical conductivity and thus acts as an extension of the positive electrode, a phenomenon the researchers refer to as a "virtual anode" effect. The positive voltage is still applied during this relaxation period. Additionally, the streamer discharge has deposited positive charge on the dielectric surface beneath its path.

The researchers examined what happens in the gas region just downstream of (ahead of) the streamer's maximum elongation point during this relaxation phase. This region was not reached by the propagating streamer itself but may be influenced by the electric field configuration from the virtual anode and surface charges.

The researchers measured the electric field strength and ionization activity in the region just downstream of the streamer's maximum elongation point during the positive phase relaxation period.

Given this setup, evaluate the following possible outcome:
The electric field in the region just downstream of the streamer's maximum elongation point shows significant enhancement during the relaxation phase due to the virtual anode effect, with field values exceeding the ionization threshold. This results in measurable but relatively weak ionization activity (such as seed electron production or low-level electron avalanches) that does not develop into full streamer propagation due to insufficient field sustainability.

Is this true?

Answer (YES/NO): NO